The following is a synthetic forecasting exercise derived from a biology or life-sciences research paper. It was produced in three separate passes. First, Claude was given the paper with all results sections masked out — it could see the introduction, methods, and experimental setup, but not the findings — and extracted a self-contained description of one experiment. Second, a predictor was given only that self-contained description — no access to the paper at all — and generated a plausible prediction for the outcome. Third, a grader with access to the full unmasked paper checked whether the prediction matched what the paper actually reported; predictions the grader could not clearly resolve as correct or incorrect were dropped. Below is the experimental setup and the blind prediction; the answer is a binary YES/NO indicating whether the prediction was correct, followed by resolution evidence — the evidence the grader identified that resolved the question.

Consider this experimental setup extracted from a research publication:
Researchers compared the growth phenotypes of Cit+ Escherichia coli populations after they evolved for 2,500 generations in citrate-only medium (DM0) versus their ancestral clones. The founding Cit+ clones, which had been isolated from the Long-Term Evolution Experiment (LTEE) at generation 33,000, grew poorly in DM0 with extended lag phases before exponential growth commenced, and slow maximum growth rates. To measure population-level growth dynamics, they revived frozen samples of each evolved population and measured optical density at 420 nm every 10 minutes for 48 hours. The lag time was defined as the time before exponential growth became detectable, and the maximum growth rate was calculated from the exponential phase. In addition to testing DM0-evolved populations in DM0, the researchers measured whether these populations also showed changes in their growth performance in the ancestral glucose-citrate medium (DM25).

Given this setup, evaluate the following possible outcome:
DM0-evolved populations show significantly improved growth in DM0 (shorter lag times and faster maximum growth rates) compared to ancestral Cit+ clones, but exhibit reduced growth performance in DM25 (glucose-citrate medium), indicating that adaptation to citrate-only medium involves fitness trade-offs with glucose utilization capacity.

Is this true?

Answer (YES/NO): NO